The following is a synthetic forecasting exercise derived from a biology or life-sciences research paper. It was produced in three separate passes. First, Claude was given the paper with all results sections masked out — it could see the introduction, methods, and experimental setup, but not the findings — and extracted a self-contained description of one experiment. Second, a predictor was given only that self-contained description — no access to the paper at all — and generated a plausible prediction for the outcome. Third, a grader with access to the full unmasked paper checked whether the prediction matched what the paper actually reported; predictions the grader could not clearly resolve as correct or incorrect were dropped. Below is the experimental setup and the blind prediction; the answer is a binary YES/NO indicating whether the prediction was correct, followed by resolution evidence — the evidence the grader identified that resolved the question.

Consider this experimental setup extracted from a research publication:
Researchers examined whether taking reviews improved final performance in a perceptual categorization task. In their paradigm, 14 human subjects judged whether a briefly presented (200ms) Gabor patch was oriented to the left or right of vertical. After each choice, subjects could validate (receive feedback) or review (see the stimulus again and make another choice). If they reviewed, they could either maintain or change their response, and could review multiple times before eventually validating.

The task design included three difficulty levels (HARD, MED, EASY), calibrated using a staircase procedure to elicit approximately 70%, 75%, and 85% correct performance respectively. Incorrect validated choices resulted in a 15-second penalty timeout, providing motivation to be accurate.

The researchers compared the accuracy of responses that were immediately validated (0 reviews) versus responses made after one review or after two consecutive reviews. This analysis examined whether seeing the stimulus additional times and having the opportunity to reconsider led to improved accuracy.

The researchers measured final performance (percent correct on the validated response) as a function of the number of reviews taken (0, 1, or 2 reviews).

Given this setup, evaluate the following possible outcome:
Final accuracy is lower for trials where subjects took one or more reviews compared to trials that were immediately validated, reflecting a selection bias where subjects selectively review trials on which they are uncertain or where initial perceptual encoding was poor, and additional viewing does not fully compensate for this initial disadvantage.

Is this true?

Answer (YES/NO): NO